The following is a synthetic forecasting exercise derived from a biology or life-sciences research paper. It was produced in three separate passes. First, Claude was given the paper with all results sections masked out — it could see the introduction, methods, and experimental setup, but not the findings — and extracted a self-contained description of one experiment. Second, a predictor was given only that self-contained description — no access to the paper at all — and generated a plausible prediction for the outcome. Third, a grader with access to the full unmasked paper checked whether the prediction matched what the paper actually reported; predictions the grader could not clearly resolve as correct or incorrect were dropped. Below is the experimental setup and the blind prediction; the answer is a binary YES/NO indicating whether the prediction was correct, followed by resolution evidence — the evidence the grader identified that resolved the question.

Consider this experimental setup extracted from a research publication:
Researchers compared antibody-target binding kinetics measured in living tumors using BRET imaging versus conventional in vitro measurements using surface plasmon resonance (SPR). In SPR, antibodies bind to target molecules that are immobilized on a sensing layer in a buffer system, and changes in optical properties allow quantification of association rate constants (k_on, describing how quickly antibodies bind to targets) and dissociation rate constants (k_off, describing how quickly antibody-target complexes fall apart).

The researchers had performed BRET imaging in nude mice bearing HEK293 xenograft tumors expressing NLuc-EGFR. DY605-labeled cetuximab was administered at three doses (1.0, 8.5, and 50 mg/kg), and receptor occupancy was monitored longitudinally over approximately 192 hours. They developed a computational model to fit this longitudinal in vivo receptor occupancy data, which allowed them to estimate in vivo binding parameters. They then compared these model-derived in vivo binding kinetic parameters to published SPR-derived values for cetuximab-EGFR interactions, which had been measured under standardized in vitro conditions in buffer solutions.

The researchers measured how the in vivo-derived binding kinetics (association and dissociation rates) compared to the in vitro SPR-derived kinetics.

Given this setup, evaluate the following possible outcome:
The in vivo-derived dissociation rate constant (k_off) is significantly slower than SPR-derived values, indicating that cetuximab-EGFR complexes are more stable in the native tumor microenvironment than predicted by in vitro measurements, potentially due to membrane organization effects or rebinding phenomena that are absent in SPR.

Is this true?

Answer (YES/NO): YES